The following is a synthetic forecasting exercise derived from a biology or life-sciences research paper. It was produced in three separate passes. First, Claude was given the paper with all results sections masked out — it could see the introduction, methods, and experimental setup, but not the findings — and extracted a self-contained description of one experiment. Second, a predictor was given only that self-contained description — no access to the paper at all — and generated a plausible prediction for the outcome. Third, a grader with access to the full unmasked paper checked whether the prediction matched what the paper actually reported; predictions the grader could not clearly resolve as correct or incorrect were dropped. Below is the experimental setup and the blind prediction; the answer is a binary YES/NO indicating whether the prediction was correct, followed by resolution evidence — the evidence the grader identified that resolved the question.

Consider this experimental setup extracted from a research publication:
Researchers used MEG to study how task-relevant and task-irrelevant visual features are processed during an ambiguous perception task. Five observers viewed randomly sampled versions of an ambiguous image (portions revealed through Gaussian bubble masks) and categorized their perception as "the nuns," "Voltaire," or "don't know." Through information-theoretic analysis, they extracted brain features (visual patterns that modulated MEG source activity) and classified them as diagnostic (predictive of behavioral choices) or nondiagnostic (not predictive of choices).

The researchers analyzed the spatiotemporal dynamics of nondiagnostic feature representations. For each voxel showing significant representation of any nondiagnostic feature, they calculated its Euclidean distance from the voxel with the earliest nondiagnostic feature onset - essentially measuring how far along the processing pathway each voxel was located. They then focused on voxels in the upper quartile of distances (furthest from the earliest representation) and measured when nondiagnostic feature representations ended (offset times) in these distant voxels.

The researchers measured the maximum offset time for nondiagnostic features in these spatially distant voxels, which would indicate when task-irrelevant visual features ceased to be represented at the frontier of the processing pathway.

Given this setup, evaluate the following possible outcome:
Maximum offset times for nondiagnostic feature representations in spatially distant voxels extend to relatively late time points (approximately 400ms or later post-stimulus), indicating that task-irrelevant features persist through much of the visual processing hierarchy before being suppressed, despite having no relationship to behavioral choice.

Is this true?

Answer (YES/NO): NO